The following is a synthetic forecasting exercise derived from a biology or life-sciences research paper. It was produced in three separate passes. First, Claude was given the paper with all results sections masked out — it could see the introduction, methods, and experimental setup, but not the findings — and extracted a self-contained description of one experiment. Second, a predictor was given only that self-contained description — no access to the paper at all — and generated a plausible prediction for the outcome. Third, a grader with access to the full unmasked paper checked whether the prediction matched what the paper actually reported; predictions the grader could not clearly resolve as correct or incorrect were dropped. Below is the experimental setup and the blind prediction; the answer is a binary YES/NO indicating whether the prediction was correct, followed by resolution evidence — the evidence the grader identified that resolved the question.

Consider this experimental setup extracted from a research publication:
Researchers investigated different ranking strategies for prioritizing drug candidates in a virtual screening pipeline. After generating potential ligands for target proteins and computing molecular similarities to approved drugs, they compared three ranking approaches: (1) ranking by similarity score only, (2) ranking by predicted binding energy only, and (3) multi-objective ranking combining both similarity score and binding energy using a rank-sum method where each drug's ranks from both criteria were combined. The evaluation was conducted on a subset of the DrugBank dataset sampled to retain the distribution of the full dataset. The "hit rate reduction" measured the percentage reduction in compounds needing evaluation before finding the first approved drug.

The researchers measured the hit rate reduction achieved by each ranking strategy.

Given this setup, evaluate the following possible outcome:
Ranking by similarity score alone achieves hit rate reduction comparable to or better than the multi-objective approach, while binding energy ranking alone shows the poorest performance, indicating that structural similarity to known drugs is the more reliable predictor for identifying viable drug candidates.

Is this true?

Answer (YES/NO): NO